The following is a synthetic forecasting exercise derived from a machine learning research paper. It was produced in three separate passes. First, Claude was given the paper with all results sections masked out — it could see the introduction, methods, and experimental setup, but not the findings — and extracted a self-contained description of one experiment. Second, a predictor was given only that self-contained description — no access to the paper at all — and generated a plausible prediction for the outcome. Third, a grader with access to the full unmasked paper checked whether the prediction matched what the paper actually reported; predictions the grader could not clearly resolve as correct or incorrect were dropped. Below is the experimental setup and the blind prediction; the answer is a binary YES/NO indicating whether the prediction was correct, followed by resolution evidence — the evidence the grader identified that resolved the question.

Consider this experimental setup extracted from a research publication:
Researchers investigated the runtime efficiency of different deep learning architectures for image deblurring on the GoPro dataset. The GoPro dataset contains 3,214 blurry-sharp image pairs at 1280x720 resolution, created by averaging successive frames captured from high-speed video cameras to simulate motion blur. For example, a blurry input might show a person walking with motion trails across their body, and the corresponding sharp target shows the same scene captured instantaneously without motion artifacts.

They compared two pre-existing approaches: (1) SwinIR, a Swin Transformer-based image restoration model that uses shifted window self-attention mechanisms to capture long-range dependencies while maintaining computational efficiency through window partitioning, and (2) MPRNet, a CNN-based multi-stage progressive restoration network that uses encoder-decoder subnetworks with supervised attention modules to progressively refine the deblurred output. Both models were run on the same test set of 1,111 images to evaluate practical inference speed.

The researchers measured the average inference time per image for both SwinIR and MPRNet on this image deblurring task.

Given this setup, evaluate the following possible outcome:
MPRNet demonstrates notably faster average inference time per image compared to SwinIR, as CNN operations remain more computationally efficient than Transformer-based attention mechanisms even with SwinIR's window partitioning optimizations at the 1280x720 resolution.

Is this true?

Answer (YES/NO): YES